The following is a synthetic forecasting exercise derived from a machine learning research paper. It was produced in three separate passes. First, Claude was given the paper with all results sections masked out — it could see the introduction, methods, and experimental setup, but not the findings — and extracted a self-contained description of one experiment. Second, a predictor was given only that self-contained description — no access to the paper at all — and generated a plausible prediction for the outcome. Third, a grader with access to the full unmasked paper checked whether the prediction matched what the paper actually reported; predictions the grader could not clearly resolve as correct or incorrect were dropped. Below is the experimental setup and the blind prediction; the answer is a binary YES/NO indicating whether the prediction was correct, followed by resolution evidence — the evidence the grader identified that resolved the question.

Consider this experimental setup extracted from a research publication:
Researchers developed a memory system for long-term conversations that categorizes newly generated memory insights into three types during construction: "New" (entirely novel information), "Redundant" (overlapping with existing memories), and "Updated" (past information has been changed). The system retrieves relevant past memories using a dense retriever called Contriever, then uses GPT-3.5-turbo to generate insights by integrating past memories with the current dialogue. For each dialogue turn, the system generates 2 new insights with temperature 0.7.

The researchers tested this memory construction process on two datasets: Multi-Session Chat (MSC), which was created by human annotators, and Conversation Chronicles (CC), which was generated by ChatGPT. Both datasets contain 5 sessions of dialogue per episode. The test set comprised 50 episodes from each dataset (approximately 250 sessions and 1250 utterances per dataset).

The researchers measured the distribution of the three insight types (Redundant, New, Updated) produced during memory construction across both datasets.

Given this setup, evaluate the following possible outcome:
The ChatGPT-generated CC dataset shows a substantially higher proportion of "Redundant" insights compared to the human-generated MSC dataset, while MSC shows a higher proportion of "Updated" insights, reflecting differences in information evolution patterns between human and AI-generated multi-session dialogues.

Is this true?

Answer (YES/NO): NO